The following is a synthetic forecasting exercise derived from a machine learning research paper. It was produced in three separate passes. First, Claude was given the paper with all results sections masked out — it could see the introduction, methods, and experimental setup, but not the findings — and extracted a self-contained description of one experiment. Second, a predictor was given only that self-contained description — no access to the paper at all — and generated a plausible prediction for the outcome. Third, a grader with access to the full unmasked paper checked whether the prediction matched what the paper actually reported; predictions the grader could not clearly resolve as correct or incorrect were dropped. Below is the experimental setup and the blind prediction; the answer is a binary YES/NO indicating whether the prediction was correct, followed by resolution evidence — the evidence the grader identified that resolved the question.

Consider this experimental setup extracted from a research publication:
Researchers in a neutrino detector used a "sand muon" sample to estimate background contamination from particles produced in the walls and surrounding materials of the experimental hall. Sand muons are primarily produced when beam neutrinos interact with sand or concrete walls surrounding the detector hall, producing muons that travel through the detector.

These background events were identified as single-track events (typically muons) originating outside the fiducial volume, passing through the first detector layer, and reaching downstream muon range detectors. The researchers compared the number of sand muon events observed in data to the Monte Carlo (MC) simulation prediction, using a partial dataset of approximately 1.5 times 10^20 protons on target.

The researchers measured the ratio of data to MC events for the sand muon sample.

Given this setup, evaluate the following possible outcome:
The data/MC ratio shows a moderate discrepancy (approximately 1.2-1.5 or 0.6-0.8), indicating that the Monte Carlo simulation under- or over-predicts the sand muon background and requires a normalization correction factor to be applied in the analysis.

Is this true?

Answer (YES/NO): NO